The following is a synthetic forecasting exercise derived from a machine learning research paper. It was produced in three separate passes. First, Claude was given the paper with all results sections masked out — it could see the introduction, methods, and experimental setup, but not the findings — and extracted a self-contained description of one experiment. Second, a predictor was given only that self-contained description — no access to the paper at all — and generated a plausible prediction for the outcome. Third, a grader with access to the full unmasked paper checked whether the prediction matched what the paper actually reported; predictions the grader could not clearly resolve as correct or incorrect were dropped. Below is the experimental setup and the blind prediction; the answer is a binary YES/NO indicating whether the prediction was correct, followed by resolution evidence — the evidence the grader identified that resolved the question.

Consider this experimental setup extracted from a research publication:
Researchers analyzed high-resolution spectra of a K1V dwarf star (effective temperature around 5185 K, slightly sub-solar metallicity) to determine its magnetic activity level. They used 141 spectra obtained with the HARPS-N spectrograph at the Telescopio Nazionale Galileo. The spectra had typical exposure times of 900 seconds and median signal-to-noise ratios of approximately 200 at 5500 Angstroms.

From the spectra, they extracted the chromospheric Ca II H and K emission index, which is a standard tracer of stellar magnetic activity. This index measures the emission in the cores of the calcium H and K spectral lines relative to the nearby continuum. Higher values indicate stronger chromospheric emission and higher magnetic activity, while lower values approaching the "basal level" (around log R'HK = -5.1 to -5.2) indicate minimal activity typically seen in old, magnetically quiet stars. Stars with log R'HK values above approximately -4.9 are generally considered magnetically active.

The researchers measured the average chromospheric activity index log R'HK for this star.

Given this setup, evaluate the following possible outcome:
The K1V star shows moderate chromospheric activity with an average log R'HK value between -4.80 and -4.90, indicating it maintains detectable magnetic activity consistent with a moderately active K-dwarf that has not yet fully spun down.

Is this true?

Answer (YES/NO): NO